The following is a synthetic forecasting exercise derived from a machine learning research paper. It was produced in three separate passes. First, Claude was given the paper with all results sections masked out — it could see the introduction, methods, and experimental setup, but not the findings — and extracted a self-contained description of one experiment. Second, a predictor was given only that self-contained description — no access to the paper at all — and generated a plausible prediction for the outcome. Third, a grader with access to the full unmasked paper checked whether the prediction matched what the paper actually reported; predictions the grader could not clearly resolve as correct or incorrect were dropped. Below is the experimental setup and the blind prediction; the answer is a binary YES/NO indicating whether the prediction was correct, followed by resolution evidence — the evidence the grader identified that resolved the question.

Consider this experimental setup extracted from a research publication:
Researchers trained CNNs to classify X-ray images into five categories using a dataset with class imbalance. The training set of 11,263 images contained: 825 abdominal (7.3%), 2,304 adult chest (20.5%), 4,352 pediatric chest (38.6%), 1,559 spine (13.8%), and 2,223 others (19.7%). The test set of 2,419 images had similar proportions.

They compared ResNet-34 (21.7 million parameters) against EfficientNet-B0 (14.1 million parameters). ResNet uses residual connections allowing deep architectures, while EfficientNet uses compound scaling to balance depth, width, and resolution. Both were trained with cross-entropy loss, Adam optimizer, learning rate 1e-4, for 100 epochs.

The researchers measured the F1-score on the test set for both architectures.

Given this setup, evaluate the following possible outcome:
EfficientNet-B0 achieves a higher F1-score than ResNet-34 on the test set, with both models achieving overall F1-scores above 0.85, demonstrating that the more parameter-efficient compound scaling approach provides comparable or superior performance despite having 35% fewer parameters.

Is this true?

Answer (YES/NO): YES